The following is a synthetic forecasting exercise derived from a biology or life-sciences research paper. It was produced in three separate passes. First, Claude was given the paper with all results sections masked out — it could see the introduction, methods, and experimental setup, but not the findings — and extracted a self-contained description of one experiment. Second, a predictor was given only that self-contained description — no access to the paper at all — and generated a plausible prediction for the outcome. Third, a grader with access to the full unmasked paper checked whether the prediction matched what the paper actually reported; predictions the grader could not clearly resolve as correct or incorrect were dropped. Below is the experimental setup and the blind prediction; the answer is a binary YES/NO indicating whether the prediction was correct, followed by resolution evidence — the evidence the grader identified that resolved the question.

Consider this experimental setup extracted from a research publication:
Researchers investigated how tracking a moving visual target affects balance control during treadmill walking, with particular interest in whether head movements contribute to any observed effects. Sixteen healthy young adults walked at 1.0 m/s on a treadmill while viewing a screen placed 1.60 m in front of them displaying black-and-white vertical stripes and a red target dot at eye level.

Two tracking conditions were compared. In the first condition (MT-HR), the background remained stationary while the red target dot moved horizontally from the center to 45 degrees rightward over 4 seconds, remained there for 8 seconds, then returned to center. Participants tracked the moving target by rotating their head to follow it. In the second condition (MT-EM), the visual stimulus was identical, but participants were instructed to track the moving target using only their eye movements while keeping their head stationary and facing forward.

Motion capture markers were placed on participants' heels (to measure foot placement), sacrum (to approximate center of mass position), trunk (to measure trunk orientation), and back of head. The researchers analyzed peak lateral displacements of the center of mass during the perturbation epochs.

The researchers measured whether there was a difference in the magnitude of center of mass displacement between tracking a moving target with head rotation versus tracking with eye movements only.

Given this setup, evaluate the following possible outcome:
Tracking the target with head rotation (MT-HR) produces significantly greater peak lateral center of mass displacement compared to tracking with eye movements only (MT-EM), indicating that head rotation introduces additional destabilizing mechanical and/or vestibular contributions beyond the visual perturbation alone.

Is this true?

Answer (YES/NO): NO